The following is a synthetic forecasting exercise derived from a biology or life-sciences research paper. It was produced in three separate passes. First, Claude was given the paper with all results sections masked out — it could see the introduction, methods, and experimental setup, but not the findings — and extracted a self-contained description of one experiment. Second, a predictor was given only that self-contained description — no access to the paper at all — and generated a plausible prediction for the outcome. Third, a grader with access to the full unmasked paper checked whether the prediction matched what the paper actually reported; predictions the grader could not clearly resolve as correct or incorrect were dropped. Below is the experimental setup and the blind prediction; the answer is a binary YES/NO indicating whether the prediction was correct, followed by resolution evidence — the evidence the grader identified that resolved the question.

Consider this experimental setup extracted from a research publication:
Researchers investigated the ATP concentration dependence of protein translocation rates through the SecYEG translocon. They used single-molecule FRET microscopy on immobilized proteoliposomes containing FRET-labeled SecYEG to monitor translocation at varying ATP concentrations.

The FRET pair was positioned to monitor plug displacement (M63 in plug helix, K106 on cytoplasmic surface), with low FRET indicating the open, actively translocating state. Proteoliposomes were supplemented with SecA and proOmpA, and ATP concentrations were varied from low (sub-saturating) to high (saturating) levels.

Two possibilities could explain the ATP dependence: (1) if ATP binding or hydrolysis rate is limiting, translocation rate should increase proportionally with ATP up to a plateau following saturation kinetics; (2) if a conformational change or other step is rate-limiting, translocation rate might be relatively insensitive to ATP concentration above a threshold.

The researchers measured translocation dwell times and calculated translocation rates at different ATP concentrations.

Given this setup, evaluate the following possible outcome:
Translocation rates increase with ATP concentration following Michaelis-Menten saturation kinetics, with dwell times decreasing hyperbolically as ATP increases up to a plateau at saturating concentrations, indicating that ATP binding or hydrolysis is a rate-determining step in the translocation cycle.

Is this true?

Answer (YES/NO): YES